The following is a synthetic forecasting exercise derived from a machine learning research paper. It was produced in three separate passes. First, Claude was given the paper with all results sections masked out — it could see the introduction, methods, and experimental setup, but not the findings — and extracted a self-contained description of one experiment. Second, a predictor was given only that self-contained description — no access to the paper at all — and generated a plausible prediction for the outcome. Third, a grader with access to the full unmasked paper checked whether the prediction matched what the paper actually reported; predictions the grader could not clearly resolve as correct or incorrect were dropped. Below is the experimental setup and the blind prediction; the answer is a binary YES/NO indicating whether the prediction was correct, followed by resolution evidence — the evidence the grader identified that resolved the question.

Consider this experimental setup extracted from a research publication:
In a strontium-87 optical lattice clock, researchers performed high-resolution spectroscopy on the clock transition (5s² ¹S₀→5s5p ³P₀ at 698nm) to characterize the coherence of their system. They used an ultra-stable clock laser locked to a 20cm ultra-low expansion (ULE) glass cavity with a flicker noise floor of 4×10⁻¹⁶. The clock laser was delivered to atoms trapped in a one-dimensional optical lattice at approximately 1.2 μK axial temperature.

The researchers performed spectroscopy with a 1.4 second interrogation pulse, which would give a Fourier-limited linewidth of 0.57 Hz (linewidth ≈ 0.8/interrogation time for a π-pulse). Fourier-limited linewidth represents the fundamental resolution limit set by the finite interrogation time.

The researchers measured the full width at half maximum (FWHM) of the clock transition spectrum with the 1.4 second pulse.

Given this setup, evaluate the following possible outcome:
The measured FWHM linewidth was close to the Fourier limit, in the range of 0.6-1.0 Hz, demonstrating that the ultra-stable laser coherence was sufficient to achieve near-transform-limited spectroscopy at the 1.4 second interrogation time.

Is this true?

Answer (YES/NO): NO